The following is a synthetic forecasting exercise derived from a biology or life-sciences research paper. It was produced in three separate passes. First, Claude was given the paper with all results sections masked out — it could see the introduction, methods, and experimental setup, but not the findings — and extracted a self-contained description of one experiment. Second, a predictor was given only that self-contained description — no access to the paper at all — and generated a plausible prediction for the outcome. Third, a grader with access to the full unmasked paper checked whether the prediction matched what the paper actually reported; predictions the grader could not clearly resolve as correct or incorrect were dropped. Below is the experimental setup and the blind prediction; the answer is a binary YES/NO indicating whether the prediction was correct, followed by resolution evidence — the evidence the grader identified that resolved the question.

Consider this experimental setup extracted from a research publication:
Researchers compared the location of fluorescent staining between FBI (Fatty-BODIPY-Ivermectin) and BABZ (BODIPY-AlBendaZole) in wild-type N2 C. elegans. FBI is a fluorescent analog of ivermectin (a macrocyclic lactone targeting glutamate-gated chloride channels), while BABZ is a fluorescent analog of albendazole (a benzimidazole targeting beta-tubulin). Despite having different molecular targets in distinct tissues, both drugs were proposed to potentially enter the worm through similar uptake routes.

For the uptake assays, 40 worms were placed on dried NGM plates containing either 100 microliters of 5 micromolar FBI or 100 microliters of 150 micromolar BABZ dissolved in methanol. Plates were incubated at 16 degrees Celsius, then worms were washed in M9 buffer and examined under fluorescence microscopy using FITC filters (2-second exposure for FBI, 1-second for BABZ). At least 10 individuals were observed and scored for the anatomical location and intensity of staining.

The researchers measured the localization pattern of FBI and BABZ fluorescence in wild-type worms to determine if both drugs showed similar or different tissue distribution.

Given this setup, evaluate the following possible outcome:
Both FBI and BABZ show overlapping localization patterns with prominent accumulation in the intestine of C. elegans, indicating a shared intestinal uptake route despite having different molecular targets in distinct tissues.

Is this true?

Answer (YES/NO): NO